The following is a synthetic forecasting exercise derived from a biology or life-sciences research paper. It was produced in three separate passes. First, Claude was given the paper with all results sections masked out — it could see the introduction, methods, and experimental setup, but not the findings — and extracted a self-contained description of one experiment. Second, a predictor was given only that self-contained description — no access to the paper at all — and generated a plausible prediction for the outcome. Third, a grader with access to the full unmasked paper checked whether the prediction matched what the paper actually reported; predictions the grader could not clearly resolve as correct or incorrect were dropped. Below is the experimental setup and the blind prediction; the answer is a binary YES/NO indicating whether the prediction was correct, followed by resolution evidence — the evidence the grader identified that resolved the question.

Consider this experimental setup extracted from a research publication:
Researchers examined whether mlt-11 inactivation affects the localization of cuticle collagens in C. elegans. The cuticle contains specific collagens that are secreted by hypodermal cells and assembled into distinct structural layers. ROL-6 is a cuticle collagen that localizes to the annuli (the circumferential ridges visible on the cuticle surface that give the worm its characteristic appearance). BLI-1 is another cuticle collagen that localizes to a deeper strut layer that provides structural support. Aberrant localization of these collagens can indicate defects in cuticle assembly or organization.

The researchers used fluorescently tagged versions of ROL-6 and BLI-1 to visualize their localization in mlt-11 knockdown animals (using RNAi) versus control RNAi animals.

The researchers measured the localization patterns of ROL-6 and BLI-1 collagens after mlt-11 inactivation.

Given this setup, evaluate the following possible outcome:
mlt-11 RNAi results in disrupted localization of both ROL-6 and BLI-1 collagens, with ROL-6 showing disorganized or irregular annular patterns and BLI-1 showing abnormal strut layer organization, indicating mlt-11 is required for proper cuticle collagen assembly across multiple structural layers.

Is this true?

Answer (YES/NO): YES